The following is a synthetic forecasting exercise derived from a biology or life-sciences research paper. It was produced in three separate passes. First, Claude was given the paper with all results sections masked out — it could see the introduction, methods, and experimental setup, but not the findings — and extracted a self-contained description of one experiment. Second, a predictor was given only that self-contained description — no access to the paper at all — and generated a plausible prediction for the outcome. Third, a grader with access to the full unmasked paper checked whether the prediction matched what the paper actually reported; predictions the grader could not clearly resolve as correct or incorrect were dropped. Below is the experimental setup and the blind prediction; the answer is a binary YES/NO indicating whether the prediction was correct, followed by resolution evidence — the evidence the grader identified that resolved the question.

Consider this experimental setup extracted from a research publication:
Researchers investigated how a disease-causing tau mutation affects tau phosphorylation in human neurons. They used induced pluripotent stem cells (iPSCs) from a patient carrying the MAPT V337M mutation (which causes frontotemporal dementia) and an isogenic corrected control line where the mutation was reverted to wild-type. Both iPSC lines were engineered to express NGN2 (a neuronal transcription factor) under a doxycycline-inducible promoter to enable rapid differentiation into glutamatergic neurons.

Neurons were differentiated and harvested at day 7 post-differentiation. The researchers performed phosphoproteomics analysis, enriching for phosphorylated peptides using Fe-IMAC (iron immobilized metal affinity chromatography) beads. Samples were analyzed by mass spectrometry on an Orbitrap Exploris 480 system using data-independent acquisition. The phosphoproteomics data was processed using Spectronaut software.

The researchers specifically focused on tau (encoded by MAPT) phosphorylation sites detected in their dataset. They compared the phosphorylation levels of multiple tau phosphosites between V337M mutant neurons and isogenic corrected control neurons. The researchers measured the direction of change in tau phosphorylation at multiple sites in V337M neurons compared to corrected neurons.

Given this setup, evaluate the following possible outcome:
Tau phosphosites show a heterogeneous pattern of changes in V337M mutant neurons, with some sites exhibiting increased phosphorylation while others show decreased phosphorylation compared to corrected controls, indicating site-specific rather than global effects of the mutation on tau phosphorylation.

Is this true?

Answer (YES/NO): NO